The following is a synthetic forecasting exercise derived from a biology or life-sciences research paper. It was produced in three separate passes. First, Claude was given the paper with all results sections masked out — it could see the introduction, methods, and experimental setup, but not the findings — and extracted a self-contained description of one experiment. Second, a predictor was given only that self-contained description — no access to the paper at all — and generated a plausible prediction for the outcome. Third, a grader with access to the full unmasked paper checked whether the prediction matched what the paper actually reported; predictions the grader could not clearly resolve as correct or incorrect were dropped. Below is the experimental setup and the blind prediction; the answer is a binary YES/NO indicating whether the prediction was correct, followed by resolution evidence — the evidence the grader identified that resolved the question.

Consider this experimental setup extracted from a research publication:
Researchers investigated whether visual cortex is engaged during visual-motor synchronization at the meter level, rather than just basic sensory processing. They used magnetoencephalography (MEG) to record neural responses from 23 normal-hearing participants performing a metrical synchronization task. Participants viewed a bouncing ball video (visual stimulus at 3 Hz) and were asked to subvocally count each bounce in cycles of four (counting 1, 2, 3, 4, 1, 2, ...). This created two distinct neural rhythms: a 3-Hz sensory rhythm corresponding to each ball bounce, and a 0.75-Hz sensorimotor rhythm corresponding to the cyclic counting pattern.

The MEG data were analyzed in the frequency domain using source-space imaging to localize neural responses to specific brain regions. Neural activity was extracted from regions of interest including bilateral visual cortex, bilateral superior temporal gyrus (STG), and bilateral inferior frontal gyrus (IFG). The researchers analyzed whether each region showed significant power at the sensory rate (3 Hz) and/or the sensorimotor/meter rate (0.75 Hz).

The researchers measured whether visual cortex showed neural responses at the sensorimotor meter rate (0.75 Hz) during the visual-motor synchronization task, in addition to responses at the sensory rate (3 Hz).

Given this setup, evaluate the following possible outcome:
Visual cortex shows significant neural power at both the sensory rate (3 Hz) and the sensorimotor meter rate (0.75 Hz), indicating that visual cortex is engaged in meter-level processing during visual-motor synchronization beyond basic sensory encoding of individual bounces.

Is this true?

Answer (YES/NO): NO